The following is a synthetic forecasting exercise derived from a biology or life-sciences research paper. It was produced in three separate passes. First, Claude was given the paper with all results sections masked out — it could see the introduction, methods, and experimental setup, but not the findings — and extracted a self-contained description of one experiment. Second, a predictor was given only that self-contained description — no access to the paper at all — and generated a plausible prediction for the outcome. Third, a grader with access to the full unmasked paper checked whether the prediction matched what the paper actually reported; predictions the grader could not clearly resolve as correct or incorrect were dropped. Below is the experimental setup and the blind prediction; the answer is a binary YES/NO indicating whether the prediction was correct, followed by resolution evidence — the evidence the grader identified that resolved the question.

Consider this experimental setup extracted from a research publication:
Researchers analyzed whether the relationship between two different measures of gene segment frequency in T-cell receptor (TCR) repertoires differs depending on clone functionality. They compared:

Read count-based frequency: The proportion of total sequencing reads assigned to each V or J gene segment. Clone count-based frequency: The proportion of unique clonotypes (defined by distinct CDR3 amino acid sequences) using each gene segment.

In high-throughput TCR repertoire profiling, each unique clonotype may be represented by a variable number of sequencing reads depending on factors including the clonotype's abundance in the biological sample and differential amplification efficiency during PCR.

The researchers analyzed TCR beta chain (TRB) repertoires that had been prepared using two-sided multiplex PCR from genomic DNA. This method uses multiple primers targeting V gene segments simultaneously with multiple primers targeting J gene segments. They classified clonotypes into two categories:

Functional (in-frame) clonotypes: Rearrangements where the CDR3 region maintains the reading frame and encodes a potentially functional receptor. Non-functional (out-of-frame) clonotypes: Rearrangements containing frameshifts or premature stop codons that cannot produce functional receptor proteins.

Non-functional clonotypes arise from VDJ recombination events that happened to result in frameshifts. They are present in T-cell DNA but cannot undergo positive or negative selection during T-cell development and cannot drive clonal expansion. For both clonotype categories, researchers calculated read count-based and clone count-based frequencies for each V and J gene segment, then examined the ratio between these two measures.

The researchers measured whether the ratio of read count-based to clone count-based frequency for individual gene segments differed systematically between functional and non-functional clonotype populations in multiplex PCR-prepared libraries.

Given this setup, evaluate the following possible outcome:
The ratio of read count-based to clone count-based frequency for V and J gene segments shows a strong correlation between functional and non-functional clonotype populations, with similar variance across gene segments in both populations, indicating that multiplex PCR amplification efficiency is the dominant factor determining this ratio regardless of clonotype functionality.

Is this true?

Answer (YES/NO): NO